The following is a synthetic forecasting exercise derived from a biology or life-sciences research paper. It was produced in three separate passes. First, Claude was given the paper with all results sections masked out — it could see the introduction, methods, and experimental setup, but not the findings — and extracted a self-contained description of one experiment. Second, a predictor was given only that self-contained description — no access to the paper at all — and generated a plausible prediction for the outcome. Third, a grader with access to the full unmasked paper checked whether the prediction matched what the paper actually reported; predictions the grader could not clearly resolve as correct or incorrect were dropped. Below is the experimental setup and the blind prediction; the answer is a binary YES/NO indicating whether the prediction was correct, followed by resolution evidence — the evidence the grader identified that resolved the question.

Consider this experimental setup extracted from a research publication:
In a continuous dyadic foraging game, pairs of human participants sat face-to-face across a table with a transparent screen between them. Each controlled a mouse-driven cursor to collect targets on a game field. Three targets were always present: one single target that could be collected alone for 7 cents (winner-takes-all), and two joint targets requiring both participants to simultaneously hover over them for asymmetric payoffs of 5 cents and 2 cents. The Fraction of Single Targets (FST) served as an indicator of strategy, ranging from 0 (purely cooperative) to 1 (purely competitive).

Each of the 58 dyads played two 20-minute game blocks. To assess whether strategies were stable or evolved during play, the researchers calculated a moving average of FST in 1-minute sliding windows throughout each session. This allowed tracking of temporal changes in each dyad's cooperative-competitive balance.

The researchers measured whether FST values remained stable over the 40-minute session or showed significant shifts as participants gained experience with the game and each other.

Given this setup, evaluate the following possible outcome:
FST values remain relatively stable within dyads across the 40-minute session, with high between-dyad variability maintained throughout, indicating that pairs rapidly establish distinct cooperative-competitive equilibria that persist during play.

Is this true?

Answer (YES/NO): NO